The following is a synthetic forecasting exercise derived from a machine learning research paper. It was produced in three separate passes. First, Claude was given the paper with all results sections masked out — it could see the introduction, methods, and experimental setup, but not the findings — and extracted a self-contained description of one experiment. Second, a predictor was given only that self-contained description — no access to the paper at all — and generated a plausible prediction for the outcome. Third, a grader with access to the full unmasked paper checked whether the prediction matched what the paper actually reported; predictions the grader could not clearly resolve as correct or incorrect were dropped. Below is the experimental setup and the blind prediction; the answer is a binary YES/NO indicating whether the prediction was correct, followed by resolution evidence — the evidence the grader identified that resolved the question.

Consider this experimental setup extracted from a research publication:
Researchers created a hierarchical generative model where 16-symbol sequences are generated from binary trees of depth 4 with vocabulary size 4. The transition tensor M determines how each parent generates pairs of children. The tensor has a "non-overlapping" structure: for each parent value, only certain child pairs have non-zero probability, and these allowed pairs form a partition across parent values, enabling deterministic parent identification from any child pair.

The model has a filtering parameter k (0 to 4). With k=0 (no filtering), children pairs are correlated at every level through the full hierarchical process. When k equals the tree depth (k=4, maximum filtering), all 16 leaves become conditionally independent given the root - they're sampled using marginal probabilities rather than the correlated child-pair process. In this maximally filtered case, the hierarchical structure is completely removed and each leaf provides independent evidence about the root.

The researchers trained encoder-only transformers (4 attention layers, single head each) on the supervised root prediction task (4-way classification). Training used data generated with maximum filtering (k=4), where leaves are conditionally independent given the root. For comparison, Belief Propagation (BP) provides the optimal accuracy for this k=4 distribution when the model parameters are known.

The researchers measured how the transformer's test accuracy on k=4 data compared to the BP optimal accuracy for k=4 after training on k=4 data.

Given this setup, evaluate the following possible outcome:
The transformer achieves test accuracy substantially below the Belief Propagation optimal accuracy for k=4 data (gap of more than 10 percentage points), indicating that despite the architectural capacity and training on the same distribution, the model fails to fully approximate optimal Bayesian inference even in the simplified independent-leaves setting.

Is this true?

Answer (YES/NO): NO